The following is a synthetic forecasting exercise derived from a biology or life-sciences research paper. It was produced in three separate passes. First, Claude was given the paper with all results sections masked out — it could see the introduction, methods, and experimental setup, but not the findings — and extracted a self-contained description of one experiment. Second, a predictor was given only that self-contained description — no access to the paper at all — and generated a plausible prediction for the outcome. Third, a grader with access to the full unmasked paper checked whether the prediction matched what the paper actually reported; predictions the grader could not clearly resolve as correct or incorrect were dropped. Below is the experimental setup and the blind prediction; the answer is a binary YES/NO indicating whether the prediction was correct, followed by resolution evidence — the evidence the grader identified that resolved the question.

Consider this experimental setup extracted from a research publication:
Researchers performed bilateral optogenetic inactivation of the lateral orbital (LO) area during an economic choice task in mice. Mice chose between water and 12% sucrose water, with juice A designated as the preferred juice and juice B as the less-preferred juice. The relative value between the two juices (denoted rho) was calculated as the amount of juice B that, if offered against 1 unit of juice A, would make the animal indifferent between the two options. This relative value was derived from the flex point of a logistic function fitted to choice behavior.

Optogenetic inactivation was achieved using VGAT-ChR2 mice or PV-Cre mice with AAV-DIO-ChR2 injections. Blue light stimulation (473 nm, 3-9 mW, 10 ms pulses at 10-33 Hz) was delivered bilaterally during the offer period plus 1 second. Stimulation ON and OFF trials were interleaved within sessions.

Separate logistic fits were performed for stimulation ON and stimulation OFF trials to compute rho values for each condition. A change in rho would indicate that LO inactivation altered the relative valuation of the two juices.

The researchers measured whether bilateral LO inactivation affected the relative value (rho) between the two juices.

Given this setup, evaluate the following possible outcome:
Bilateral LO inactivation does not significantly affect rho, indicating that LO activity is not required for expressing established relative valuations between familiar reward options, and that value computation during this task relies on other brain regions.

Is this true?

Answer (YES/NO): NO